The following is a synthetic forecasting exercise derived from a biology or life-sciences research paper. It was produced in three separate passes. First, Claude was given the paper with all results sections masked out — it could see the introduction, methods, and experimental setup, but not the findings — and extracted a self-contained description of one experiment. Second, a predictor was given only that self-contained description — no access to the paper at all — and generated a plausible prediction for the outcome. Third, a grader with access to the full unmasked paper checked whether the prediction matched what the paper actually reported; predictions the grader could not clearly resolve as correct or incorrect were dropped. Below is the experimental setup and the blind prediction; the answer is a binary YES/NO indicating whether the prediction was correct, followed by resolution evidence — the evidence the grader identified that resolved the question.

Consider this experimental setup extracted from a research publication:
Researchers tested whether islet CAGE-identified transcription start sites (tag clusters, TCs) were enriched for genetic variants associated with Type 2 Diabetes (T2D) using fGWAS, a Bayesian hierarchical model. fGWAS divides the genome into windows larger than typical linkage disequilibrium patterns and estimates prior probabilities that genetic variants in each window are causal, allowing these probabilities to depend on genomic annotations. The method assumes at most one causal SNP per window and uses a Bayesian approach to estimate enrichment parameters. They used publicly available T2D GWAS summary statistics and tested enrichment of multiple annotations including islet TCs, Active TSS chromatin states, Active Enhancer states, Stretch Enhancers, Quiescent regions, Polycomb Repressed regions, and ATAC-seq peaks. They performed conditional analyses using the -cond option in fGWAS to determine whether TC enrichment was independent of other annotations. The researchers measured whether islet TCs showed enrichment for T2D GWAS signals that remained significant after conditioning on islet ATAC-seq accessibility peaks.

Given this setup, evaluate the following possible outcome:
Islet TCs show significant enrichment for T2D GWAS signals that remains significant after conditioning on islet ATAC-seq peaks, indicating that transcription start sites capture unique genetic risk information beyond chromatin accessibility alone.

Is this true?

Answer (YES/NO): YES